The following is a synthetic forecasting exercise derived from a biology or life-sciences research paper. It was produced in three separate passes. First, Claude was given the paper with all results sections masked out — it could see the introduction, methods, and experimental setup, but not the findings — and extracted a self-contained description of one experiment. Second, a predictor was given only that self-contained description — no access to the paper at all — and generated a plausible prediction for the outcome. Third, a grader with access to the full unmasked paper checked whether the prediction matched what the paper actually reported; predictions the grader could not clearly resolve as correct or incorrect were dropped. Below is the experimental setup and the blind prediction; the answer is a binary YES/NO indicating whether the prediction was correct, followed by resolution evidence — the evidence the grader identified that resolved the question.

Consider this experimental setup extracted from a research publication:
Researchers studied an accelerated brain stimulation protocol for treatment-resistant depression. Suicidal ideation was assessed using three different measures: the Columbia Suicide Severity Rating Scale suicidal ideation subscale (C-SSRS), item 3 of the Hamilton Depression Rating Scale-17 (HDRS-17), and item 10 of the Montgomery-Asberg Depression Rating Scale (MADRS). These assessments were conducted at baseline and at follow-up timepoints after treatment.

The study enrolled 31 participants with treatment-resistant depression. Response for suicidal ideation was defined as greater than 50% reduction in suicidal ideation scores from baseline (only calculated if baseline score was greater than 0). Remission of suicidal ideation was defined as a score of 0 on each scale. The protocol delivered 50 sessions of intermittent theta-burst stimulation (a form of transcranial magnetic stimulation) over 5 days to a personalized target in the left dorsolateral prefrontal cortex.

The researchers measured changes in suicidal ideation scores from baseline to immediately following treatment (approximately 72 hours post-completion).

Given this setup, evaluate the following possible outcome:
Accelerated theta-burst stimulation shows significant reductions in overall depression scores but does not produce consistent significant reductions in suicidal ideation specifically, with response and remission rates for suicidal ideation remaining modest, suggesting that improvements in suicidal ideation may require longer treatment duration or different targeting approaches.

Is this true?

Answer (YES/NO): NO